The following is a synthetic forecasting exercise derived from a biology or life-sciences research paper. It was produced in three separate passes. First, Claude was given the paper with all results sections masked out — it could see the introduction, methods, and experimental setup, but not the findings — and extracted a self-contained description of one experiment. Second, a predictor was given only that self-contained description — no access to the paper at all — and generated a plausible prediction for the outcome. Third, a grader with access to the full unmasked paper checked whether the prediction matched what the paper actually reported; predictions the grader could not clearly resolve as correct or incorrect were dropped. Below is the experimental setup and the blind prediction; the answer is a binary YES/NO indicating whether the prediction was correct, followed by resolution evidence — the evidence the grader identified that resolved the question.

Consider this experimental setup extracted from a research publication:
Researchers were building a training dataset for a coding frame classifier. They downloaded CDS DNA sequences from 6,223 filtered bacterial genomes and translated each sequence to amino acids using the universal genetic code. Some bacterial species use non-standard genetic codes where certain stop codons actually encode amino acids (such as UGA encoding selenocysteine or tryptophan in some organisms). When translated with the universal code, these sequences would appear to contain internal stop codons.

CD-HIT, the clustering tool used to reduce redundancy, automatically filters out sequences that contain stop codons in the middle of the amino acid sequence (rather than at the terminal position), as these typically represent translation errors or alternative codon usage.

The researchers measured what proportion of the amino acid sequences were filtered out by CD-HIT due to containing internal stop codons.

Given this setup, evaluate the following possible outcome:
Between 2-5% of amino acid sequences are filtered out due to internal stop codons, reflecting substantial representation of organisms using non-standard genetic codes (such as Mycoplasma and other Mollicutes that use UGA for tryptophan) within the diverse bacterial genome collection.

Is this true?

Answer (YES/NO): NO